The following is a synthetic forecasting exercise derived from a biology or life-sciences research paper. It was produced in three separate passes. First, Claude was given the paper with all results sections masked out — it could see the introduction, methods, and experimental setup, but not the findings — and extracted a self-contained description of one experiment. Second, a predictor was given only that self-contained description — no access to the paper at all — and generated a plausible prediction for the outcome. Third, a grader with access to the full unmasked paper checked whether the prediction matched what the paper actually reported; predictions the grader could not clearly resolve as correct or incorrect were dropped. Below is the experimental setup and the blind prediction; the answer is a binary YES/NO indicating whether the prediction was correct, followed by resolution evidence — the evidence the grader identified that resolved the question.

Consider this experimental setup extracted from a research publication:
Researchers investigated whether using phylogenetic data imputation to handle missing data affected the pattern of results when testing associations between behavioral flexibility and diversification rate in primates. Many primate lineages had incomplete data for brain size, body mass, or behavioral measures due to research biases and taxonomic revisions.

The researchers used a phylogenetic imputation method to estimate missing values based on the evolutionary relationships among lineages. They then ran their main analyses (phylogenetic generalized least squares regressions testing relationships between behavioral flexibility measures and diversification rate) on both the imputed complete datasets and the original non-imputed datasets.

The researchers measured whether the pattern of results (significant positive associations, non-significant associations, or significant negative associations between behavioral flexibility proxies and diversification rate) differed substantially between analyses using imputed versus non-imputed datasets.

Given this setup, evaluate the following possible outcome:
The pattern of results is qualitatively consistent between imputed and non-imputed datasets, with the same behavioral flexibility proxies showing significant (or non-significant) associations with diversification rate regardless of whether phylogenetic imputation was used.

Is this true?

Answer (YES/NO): NO